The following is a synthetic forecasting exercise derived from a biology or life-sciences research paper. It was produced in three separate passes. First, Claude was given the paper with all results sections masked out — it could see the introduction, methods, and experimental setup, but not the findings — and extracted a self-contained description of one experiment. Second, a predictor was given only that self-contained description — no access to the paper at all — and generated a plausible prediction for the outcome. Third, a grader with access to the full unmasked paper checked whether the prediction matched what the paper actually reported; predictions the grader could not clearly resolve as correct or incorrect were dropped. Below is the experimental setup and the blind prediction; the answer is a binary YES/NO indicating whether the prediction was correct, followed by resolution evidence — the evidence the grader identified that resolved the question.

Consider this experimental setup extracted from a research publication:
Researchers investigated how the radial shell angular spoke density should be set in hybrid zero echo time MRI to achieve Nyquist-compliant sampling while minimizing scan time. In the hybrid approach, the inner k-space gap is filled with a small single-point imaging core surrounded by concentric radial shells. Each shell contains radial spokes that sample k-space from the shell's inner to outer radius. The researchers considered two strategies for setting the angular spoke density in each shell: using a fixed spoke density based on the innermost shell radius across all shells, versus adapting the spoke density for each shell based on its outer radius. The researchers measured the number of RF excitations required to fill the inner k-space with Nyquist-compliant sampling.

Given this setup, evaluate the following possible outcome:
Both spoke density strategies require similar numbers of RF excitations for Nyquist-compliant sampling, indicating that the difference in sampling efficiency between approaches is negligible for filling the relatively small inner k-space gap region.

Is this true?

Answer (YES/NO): NO